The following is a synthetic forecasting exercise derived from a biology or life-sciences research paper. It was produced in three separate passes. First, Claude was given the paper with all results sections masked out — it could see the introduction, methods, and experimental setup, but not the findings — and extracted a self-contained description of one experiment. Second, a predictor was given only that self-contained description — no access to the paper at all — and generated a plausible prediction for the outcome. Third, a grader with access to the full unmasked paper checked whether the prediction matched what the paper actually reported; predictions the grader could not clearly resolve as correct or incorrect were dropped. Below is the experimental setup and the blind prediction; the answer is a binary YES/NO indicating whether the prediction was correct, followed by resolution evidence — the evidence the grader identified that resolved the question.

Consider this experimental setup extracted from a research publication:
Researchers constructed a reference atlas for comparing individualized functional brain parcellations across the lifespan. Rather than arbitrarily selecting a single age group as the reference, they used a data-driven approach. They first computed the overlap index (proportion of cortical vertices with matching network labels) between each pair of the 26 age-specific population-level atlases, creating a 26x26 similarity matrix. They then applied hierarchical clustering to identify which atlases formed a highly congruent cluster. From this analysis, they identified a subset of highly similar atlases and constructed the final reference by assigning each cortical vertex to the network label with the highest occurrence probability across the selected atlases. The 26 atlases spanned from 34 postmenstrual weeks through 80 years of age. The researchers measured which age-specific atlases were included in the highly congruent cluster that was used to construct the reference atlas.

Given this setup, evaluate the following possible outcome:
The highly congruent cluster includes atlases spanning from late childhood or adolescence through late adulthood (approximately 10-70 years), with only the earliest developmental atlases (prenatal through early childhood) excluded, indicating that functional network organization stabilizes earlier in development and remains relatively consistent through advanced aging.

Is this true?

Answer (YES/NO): NO